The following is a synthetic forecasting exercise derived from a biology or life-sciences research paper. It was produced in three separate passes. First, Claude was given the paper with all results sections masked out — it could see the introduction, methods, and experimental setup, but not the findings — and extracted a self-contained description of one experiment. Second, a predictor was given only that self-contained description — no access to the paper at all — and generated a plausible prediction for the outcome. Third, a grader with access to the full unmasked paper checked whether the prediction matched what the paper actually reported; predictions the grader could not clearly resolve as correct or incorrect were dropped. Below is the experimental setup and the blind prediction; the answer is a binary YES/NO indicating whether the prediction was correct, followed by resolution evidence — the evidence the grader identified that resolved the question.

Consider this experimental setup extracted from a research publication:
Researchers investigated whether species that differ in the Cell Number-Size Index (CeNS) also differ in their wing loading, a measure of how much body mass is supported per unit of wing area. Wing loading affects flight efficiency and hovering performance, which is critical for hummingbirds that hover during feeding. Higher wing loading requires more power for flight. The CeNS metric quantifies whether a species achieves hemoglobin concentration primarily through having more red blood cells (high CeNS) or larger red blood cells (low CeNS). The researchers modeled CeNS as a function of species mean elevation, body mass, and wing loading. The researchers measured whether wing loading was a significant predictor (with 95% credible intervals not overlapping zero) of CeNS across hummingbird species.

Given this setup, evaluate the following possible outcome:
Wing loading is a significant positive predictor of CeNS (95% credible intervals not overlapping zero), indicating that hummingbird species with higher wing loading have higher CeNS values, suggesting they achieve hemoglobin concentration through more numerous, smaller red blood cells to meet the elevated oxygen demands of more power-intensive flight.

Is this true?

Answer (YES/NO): NO